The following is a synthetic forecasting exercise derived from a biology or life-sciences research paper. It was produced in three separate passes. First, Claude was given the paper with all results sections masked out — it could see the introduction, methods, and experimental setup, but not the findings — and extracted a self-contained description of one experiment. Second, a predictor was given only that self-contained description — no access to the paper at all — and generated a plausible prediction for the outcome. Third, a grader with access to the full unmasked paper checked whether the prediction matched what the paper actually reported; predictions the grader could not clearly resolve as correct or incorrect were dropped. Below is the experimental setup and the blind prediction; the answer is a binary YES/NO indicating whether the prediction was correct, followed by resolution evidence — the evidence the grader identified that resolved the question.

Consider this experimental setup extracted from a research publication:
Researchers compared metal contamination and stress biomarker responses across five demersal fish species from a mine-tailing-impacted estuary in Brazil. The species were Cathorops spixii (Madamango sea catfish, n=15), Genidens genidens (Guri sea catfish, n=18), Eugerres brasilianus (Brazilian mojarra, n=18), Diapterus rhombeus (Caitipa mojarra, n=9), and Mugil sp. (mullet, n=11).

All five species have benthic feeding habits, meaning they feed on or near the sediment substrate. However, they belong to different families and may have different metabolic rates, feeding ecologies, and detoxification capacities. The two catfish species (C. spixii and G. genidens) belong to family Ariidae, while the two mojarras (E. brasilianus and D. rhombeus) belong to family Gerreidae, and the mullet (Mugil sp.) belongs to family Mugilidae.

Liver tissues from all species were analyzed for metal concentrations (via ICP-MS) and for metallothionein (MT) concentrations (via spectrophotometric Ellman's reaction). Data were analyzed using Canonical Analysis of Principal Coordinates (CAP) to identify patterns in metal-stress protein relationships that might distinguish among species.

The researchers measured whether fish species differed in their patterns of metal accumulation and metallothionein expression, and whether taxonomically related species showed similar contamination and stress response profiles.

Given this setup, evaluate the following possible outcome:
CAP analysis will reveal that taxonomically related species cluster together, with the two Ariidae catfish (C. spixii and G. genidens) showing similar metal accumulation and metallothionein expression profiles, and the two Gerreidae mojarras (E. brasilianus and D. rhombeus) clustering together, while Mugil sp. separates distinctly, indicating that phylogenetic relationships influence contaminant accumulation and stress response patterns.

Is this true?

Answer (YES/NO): NO